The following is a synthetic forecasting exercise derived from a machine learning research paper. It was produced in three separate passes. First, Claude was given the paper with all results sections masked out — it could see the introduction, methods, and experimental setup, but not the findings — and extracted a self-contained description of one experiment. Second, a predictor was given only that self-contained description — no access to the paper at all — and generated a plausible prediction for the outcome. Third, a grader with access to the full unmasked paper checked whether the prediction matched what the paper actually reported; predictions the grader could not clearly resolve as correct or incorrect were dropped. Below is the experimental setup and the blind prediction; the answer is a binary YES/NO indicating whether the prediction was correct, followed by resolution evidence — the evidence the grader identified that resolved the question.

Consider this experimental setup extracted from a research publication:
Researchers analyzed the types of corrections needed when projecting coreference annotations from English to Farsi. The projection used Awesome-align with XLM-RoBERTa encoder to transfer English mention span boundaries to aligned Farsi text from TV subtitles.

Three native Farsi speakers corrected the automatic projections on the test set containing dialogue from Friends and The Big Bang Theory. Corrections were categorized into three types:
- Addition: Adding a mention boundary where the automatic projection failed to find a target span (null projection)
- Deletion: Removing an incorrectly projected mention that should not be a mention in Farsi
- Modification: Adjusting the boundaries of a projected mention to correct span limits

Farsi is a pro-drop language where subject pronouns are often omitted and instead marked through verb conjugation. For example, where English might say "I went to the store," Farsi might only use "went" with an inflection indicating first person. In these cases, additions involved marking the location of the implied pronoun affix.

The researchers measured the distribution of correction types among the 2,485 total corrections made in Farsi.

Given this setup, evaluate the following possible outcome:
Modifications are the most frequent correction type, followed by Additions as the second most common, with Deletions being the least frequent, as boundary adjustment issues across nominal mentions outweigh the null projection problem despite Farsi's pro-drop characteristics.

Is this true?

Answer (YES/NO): NO